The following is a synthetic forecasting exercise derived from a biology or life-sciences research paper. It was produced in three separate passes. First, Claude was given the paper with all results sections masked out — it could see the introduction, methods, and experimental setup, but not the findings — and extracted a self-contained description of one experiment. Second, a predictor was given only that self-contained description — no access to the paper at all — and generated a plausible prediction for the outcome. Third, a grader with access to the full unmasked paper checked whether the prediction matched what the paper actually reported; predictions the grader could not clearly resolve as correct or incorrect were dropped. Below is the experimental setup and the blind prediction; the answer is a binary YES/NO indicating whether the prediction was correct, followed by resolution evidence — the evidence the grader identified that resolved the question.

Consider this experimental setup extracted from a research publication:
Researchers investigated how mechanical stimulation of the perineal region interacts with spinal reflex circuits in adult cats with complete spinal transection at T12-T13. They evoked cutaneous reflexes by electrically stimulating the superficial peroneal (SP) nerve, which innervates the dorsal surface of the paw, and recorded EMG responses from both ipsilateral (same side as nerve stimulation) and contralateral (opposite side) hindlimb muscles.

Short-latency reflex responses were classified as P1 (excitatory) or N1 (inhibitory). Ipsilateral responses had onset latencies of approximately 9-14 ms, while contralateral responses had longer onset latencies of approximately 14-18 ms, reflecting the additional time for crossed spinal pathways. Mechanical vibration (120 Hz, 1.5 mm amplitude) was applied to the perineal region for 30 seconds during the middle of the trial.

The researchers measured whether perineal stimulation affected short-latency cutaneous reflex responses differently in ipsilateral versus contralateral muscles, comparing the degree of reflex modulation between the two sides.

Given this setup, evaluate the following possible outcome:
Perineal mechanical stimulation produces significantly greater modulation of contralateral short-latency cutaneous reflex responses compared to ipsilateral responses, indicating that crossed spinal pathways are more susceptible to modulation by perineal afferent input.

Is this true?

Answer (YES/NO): NO